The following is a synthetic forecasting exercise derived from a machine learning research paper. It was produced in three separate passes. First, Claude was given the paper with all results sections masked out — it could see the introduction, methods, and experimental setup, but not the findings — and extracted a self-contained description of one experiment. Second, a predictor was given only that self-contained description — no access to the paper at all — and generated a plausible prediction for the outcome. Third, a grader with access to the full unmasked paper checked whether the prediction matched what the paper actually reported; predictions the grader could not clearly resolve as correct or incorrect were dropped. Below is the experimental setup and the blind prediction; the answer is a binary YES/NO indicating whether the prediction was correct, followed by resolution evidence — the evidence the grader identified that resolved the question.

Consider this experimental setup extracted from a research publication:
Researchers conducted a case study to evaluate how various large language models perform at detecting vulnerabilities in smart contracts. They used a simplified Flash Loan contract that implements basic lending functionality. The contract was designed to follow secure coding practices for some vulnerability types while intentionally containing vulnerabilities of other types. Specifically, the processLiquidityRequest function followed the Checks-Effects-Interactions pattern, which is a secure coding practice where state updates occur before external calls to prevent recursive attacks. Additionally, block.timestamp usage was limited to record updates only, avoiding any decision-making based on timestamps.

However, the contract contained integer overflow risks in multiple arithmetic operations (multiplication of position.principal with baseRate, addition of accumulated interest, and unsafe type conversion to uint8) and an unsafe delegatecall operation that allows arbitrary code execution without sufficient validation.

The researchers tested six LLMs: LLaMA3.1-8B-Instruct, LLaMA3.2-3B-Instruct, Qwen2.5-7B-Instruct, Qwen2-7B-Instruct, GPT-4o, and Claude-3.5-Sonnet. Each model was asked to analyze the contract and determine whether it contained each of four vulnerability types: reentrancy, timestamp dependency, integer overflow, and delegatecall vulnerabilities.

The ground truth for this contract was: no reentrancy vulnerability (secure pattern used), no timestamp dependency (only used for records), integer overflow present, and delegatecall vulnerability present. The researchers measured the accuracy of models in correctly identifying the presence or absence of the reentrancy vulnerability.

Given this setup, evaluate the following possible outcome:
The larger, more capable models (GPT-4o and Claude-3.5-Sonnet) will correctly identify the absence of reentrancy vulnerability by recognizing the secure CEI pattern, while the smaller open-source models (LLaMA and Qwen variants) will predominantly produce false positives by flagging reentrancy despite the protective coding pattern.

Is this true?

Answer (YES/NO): NO